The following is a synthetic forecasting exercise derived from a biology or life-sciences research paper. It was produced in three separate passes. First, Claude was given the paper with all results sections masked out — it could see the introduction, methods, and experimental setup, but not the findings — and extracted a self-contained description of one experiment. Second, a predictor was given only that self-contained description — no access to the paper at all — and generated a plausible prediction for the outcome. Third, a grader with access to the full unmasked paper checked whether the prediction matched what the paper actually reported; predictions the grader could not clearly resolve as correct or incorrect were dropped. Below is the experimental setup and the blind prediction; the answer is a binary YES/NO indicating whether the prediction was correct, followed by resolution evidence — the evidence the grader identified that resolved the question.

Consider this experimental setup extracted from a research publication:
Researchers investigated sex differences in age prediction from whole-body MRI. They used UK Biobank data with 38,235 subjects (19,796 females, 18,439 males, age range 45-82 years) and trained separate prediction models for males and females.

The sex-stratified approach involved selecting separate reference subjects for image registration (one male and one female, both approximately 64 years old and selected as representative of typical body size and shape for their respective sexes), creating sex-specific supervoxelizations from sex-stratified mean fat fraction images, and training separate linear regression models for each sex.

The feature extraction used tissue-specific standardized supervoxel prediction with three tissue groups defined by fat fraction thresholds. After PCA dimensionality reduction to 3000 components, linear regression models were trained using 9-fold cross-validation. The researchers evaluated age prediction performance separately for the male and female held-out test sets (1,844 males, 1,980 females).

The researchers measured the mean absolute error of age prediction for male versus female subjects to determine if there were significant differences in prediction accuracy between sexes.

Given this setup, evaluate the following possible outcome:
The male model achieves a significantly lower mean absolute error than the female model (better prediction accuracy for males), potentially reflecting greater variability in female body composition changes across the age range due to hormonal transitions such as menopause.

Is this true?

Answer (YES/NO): NO